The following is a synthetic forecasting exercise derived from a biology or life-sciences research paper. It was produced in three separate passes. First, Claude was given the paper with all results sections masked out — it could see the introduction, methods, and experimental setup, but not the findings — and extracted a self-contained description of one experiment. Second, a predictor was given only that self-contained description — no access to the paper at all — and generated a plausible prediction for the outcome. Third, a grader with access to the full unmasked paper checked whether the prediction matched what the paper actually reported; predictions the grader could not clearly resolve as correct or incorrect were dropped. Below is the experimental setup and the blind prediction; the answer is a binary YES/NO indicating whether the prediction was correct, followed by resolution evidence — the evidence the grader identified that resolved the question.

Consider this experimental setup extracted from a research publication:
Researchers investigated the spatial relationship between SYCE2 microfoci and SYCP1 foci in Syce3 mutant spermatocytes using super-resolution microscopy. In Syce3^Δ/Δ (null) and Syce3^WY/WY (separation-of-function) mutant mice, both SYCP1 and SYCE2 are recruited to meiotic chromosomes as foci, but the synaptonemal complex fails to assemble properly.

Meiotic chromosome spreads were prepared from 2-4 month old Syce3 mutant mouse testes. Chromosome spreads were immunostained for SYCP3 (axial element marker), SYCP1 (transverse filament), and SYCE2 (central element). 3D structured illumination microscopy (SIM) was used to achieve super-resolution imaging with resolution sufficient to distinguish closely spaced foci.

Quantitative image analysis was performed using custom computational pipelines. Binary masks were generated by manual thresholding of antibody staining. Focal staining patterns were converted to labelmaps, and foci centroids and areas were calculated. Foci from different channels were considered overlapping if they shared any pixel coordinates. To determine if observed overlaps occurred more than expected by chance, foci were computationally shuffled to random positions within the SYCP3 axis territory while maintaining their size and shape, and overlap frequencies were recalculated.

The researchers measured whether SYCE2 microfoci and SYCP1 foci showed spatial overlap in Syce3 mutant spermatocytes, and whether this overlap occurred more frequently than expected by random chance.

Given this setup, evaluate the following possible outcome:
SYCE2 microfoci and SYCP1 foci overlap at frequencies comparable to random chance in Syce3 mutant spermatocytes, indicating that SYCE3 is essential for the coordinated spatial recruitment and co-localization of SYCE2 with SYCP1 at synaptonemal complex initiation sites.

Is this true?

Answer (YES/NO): NO